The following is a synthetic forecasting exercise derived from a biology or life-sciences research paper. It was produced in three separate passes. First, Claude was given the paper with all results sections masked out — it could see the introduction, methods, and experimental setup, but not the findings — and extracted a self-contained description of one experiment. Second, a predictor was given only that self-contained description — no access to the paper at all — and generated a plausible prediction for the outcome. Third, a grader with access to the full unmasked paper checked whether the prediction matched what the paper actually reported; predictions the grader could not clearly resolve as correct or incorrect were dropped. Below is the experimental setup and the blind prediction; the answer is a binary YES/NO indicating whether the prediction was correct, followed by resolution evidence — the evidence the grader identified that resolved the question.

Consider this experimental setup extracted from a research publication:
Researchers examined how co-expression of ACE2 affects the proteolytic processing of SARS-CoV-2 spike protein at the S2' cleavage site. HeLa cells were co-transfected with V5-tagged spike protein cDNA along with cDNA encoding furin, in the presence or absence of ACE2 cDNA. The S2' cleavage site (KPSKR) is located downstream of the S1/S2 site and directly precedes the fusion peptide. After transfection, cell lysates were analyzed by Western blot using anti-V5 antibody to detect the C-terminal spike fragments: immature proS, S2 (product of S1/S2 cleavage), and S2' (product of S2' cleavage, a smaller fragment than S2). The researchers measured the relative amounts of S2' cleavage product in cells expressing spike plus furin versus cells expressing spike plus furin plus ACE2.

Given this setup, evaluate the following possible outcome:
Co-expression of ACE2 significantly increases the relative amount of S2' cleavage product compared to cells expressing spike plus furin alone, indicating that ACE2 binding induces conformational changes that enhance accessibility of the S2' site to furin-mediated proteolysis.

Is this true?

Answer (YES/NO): YES